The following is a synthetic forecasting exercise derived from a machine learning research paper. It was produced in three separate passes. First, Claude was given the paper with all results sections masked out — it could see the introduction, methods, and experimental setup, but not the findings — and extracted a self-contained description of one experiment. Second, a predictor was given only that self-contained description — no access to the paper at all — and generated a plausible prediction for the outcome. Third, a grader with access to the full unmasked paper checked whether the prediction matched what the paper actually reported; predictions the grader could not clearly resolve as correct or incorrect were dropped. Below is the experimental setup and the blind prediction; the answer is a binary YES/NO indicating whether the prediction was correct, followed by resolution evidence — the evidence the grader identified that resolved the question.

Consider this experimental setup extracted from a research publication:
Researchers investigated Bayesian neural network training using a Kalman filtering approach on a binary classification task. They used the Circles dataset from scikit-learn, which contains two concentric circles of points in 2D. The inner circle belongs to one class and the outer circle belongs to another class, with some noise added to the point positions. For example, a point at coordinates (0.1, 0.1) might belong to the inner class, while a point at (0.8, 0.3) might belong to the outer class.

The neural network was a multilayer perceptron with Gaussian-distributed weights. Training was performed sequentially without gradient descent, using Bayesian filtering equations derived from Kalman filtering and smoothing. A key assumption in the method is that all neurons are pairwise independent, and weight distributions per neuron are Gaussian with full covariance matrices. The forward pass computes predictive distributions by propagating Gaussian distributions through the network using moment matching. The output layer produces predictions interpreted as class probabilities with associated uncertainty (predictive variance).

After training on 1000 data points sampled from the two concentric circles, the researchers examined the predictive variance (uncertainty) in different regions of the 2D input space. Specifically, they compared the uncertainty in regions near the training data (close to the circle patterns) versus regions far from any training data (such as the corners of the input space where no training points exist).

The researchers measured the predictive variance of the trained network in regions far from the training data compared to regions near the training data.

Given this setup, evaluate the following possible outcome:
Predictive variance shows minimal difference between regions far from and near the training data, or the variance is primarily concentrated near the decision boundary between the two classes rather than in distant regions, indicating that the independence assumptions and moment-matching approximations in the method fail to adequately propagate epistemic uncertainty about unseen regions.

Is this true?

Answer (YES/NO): YES